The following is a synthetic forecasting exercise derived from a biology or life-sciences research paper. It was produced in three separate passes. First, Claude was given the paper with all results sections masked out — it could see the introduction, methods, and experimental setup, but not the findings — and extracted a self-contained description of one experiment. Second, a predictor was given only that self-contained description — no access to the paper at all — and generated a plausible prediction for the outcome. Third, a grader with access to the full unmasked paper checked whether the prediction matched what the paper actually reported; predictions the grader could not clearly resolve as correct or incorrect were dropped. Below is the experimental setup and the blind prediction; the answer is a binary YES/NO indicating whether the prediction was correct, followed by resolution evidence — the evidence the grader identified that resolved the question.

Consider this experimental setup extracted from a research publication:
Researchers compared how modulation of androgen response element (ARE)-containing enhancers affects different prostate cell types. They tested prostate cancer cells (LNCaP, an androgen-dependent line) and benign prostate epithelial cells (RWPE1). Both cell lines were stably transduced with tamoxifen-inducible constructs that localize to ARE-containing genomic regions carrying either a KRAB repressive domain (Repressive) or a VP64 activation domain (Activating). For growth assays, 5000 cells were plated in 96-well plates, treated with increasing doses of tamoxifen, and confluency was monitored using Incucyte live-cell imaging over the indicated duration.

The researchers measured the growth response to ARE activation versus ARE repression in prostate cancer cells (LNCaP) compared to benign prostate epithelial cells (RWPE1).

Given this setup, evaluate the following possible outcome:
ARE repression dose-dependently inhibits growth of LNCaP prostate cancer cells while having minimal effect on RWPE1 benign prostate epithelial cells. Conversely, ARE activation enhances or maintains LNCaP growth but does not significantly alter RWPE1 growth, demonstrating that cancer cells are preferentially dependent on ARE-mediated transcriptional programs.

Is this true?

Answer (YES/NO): NO